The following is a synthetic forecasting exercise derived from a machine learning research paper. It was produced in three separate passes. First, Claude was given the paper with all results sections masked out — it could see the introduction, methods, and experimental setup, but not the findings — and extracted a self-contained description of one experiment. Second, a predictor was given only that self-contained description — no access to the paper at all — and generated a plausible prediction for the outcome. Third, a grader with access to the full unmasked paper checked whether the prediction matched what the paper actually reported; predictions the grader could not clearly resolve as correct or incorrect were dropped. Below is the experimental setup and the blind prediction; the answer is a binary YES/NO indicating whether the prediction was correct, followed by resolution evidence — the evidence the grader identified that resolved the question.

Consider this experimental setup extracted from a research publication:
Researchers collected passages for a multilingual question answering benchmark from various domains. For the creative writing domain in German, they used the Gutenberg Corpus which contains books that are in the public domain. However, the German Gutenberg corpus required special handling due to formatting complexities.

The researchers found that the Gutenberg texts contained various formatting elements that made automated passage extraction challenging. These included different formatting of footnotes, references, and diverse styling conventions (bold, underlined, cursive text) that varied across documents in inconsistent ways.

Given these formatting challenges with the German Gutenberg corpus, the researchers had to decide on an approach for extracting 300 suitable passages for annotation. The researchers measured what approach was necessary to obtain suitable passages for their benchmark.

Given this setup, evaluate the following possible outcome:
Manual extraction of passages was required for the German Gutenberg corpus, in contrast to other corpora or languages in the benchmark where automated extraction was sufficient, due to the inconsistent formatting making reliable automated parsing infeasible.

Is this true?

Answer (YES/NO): YES